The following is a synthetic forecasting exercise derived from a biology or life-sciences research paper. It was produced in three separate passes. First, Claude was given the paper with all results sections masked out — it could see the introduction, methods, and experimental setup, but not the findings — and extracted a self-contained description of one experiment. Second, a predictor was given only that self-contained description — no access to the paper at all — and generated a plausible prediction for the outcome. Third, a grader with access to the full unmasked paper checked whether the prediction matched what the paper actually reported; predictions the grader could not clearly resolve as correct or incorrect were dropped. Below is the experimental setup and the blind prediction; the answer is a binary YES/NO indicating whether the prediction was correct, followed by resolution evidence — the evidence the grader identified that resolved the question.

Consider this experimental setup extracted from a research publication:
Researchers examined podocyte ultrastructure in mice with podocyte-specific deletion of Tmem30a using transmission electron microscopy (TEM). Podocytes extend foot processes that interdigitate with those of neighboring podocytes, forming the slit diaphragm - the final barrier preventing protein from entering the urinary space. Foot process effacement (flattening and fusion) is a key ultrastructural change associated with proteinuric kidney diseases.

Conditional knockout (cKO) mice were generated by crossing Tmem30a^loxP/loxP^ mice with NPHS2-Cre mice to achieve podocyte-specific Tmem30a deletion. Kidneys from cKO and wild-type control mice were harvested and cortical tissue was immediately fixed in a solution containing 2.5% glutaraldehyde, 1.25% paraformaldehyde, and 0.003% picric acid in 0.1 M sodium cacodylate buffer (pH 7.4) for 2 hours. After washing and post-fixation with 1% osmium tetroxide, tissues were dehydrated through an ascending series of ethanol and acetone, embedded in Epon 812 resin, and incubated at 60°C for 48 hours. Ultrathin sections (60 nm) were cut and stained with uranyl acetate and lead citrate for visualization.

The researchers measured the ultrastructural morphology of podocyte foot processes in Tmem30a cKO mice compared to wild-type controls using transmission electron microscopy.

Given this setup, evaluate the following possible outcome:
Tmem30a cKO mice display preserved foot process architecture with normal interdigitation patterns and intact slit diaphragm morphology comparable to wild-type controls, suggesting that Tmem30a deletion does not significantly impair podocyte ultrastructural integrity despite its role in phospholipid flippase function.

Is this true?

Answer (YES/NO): NO